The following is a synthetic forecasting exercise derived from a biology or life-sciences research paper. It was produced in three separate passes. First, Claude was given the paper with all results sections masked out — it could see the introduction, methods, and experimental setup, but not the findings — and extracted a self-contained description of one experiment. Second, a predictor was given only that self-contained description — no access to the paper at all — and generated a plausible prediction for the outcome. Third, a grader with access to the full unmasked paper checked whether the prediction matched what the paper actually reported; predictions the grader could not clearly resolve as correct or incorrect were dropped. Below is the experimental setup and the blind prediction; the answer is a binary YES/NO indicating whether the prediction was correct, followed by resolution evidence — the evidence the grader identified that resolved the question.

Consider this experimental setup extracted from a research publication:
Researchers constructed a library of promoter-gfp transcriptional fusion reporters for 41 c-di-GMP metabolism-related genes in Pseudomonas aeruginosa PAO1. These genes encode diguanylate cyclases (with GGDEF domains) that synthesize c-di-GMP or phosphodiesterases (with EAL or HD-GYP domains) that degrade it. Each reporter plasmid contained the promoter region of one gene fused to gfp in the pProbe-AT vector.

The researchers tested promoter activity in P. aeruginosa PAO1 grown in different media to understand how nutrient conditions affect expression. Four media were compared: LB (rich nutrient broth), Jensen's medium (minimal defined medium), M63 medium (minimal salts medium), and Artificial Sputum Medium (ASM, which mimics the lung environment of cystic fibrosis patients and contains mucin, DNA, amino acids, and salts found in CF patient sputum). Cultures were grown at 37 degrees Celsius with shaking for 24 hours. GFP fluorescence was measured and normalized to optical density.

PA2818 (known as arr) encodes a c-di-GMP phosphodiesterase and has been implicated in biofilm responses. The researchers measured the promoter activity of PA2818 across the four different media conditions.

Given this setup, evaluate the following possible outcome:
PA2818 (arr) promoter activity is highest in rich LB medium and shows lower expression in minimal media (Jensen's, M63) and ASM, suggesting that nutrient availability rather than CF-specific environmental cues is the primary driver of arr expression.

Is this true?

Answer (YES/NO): NO